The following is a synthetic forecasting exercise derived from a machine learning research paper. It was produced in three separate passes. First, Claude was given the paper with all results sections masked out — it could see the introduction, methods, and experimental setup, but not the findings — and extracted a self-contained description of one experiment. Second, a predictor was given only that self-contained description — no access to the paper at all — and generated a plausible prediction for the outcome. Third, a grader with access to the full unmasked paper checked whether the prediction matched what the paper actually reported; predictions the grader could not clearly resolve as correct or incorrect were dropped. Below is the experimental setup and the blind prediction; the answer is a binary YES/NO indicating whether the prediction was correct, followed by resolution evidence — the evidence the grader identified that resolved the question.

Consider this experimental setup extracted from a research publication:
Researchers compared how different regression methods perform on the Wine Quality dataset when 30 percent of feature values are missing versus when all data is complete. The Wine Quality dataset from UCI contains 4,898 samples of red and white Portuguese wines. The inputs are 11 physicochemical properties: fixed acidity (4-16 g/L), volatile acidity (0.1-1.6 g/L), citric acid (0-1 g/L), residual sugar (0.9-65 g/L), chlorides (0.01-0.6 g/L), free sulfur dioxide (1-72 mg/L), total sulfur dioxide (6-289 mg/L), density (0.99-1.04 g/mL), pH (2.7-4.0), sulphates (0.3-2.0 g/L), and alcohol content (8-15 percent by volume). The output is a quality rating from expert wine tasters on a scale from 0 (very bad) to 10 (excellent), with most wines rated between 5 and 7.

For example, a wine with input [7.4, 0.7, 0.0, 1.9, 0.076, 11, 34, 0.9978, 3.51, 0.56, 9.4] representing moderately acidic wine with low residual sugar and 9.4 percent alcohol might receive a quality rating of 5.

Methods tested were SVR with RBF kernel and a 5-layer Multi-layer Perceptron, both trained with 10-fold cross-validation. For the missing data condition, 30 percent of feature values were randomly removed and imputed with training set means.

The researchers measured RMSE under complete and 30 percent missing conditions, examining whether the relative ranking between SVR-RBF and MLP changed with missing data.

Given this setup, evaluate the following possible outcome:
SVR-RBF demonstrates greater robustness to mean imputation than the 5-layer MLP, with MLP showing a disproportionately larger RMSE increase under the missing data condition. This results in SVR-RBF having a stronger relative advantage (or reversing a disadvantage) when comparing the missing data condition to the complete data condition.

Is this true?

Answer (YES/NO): NO